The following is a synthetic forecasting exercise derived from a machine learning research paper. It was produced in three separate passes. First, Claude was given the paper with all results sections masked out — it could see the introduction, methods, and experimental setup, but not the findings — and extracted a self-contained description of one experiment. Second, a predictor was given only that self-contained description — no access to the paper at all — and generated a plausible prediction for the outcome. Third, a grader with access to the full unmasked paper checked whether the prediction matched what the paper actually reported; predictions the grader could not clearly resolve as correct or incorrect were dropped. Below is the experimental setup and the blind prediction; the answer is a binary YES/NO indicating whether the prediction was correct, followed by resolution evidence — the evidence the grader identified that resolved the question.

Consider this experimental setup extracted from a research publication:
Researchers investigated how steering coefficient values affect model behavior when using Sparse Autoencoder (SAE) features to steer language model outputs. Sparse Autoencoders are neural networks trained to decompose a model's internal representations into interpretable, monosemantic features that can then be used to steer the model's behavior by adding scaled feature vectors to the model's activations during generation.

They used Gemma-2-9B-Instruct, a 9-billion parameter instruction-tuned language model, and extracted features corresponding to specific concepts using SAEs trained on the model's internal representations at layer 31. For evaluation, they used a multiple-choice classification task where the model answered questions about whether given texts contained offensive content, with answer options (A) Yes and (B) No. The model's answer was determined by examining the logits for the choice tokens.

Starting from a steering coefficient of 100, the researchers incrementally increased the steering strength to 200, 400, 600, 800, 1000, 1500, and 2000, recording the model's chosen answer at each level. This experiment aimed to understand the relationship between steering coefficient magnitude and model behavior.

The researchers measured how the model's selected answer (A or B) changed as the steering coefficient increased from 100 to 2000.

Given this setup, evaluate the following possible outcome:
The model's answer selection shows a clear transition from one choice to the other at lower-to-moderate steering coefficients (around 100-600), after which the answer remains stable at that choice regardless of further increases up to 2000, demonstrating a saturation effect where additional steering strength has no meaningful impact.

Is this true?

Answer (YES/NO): NO